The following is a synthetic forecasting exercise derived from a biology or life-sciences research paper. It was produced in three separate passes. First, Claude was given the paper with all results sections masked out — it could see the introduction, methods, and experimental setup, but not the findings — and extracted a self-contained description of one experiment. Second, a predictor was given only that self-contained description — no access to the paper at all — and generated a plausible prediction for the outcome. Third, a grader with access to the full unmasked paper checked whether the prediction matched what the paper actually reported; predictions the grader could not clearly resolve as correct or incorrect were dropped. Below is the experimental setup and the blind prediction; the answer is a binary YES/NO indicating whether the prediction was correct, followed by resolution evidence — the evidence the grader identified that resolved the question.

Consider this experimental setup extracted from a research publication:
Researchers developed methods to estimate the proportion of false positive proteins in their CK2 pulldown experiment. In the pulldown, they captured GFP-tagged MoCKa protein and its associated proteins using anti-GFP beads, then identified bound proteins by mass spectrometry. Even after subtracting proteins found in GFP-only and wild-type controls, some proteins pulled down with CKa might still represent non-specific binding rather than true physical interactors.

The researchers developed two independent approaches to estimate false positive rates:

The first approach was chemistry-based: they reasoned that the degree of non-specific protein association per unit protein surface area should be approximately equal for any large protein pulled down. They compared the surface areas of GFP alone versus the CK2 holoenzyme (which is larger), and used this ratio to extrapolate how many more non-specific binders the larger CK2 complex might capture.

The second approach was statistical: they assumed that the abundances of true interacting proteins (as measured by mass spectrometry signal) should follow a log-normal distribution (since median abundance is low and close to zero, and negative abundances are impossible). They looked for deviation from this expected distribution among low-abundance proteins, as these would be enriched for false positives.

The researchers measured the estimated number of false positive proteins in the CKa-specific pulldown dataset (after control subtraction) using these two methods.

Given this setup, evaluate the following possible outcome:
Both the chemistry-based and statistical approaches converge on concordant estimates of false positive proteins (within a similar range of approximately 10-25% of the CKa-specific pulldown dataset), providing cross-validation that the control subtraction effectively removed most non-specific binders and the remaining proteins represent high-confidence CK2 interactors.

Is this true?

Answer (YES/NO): NO